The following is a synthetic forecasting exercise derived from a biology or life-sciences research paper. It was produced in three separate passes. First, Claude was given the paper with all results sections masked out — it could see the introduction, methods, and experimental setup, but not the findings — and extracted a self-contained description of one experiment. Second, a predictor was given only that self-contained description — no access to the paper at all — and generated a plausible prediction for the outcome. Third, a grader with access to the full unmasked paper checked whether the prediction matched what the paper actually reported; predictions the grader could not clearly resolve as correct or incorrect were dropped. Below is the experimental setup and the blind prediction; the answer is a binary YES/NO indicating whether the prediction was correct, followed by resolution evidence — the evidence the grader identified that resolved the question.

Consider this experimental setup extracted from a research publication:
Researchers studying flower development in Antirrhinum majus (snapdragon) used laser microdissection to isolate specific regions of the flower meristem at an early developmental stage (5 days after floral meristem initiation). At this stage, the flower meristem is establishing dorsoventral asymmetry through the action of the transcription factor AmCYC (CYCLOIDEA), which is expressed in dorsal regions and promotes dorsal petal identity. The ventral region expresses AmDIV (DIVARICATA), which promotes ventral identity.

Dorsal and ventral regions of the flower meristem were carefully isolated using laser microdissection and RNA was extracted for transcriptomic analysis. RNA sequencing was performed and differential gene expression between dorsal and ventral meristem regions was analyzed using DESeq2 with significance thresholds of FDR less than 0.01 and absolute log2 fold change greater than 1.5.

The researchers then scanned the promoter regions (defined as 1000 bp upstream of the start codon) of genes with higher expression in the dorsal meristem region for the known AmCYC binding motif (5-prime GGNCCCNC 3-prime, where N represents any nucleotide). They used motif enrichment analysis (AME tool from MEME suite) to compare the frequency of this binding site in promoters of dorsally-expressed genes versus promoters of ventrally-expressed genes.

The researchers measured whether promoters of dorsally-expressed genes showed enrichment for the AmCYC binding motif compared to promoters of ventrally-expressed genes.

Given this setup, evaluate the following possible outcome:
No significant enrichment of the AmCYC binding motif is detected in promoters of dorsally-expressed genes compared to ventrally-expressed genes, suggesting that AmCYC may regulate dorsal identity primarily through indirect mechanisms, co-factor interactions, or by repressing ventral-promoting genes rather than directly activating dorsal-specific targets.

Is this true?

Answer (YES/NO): NO